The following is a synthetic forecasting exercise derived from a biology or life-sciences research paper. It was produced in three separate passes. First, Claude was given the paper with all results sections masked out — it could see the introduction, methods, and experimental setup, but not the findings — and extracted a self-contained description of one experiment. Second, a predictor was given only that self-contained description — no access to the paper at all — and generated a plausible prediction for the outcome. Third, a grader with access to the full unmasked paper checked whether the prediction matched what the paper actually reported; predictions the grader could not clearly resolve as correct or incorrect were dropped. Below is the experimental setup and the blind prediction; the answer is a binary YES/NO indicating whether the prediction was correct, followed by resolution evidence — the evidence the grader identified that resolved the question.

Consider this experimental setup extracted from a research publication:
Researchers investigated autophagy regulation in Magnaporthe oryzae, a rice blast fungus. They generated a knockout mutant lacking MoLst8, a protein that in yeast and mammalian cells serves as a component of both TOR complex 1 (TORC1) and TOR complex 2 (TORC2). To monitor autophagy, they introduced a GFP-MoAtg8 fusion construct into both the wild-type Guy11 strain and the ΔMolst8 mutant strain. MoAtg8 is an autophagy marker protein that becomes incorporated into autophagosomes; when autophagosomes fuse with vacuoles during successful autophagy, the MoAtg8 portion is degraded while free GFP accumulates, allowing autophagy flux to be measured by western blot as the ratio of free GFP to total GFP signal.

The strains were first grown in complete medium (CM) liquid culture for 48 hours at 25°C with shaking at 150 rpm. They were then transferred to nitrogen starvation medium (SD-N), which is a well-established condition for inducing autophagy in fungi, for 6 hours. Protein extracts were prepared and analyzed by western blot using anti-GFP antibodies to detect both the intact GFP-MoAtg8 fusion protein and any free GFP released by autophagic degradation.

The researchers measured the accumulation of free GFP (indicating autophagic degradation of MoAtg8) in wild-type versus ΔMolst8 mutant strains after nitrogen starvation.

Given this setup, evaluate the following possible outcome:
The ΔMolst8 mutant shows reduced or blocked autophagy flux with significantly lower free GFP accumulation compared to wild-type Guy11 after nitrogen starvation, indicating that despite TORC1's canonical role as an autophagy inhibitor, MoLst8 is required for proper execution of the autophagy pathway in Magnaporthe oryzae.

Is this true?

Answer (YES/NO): YES